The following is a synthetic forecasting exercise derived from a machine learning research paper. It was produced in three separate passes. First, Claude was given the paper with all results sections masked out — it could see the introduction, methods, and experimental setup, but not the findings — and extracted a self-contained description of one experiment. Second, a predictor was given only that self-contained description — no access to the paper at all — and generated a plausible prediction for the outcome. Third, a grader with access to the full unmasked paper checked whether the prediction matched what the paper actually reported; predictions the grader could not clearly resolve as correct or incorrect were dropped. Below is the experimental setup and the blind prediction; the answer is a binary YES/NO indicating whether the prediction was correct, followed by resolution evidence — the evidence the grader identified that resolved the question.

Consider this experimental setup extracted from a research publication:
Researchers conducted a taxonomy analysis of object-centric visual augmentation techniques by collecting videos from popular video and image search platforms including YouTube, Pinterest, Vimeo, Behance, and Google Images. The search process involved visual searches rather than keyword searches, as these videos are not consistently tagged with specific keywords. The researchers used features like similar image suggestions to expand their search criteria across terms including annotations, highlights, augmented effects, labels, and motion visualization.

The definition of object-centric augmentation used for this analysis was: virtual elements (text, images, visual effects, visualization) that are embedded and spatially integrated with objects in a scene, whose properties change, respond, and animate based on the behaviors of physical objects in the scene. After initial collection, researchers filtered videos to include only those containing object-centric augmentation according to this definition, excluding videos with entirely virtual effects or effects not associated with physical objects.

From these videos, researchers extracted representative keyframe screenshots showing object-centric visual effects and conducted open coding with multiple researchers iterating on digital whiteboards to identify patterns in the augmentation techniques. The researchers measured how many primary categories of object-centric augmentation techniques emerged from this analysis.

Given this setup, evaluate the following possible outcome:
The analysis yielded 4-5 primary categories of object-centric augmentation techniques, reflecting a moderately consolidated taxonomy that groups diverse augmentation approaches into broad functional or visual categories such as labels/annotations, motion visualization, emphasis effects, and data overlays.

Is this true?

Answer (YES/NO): YES